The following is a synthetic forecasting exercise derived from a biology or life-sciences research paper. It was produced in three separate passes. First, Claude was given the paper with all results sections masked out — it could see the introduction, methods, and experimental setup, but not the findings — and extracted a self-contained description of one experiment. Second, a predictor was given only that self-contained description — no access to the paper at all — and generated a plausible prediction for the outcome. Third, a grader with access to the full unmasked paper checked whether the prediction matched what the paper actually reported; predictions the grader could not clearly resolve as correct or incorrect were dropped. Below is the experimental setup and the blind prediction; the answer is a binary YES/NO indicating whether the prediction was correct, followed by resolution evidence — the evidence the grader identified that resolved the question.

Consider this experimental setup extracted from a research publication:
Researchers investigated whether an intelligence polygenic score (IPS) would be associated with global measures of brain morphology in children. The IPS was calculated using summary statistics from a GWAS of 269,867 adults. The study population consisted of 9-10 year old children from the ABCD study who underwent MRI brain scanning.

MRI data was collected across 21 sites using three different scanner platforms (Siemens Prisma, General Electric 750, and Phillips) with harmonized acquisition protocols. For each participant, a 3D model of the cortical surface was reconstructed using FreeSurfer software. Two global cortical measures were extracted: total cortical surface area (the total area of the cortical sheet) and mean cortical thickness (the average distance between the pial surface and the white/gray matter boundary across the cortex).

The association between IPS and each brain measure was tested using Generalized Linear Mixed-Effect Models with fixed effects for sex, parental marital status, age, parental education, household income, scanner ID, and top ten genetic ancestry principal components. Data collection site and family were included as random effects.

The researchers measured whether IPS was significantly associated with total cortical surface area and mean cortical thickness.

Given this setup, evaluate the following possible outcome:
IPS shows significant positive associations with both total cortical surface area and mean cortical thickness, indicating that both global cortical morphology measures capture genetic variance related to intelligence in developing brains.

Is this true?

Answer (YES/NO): NO